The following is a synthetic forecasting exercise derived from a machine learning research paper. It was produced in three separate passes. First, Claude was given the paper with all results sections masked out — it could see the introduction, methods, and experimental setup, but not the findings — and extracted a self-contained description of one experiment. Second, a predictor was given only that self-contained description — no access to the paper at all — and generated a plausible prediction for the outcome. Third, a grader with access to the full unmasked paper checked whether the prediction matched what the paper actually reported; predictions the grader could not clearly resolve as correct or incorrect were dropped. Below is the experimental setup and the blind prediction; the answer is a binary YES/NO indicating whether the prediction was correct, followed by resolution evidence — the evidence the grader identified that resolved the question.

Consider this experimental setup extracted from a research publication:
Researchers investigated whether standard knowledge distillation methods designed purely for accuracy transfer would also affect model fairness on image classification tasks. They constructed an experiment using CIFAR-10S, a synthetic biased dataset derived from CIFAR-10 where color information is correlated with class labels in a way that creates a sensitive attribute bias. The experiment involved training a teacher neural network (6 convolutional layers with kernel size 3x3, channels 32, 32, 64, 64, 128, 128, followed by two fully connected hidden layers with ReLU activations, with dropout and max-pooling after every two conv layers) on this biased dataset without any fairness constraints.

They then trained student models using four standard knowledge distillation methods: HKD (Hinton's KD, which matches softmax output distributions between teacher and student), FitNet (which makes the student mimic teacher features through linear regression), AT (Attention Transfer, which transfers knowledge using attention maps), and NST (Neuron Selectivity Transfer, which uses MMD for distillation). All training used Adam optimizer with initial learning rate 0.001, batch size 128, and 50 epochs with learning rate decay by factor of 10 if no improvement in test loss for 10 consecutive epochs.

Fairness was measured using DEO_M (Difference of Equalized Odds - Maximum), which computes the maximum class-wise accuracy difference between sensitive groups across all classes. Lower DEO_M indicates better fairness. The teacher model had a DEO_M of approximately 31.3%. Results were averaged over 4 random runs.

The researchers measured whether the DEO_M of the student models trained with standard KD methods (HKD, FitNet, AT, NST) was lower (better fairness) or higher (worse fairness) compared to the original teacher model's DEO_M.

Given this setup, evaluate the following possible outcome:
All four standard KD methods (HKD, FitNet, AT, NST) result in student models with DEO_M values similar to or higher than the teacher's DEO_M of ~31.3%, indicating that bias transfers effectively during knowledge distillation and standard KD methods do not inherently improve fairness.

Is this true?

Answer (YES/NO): YES